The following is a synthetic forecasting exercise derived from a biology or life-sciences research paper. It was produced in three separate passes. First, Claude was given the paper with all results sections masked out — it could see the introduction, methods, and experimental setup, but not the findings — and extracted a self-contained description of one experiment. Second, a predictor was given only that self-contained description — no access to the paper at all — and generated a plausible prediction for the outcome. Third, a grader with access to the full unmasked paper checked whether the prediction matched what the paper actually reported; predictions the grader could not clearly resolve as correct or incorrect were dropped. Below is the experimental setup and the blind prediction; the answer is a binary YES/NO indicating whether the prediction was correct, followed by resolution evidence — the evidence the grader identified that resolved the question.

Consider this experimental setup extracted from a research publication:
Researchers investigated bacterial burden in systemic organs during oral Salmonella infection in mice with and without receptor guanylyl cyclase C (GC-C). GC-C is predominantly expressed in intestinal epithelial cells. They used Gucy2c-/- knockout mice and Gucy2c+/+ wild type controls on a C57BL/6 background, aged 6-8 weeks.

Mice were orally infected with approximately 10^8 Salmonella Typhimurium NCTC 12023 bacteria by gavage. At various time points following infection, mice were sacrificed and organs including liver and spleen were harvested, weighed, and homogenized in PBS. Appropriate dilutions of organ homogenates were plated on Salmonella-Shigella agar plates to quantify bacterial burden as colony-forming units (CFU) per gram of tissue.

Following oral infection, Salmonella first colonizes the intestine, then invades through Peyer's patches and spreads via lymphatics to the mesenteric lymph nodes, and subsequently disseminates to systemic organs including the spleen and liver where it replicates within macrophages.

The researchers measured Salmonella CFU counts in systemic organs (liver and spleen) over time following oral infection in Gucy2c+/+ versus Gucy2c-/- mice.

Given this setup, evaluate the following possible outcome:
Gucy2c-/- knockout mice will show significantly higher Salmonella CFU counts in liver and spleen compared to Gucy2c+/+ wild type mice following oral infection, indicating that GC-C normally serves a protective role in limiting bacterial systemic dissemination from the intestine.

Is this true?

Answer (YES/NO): NO